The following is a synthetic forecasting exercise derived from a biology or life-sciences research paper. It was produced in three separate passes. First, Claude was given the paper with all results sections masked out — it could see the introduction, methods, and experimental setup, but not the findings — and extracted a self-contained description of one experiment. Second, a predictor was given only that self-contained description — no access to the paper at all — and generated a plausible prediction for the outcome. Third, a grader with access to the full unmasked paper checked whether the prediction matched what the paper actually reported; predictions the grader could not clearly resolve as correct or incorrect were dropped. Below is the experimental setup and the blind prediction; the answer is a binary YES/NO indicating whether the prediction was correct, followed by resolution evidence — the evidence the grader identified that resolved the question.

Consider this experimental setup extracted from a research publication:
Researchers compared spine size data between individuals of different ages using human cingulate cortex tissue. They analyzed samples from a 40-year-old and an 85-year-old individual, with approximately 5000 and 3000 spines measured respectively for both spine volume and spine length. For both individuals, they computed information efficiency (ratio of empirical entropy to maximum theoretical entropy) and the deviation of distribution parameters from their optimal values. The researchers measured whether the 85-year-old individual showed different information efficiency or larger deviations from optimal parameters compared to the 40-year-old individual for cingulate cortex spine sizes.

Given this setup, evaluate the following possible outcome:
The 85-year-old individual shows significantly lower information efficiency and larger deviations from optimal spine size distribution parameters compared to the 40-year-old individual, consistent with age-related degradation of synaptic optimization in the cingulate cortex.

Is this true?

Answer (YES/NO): NO